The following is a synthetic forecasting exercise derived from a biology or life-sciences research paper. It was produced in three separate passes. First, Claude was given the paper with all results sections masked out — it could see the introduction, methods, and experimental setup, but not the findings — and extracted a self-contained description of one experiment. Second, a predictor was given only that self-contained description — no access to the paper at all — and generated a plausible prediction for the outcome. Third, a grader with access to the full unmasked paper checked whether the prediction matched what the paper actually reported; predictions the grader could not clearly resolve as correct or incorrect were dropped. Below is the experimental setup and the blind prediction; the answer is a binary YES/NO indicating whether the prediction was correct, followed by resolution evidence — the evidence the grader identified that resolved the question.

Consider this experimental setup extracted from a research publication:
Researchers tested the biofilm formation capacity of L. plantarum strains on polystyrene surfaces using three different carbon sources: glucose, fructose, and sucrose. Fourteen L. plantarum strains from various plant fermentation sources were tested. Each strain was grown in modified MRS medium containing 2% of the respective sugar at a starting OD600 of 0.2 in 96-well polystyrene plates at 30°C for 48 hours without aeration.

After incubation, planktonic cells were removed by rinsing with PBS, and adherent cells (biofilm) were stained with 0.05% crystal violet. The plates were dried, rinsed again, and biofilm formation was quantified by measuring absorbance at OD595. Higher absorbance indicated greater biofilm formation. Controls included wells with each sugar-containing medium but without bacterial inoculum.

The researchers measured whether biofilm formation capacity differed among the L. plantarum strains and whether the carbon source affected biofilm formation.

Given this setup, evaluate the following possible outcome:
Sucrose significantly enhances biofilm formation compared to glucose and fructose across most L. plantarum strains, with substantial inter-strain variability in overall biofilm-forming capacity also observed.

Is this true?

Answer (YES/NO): NO